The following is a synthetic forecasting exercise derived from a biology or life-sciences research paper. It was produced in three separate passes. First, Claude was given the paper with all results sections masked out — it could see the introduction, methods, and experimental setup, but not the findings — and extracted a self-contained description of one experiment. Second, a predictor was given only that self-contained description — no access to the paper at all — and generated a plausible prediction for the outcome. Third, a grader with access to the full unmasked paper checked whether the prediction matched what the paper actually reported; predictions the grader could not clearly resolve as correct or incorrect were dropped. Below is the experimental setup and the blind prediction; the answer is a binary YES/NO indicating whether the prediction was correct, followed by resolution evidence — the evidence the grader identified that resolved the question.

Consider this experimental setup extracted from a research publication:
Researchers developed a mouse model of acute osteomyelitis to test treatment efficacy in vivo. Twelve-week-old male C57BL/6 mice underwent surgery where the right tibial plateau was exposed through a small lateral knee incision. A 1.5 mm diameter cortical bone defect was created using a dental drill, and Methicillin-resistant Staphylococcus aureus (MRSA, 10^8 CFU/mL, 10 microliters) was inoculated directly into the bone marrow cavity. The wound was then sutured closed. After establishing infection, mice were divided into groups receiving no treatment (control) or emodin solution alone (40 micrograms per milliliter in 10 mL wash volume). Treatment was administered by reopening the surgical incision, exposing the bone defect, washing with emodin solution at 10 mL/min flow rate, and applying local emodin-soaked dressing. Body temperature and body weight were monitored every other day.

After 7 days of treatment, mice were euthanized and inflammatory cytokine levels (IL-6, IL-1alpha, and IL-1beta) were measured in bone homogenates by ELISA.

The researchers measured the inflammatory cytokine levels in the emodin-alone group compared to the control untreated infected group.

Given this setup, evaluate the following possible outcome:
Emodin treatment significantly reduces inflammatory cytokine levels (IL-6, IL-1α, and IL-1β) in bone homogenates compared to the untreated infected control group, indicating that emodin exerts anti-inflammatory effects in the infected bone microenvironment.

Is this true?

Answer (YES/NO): YES